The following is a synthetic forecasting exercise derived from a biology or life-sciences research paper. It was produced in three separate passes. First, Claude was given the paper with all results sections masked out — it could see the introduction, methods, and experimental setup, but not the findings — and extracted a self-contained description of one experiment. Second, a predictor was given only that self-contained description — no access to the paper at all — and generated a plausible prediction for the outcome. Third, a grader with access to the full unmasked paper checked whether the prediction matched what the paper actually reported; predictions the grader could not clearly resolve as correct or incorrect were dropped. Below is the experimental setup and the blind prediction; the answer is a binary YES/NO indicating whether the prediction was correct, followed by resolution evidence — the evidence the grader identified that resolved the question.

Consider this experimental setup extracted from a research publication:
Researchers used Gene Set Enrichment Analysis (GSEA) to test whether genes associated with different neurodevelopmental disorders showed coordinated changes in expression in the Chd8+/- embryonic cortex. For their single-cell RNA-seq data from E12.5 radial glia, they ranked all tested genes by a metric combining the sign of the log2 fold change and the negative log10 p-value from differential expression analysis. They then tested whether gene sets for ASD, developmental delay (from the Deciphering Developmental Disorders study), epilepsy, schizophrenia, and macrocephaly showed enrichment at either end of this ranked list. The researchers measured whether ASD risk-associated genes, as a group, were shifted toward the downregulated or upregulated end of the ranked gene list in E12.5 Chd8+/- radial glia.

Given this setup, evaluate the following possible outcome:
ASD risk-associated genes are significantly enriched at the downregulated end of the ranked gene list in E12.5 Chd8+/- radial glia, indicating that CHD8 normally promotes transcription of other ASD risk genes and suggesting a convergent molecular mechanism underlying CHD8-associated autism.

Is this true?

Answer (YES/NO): NO